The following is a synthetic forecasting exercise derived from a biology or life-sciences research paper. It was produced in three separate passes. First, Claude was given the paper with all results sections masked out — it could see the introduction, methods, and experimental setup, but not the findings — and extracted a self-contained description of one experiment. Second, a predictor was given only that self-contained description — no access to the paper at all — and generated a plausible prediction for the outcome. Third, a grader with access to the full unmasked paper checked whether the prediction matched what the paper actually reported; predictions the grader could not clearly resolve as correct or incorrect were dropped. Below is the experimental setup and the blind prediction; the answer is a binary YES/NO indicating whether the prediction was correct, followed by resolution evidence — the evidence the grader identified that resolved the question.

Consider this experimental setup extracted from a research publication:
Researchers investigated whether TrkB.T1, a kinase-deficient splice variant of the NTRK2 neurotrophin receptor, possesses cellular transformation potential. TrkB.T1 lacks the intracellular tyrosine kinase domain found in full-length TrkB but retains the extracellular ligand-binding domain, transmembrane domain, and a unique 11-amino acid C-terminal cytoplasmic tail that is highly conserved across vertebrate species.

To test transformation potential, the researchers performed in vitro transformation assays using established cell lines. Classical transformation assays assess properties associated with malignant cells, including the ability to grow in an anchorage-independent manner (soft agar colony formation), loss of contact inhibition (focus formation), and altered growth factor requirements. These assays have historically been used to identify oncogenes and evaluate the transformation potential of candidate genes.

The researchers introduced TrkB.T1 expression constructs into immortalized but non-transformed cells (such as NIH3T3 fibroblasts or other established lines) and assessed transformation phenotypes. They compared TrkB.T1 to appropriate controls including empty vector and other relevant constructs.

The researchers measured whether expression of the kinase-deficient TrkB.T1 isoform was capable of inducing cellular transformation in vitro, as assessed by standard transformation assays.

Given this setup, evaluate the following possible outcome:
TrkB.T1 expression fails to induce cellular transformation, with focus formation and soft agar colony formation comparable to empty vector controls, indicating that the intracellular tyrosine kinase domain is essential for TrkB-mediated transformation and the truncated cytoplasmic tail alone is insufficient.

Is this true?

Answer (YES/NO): NO